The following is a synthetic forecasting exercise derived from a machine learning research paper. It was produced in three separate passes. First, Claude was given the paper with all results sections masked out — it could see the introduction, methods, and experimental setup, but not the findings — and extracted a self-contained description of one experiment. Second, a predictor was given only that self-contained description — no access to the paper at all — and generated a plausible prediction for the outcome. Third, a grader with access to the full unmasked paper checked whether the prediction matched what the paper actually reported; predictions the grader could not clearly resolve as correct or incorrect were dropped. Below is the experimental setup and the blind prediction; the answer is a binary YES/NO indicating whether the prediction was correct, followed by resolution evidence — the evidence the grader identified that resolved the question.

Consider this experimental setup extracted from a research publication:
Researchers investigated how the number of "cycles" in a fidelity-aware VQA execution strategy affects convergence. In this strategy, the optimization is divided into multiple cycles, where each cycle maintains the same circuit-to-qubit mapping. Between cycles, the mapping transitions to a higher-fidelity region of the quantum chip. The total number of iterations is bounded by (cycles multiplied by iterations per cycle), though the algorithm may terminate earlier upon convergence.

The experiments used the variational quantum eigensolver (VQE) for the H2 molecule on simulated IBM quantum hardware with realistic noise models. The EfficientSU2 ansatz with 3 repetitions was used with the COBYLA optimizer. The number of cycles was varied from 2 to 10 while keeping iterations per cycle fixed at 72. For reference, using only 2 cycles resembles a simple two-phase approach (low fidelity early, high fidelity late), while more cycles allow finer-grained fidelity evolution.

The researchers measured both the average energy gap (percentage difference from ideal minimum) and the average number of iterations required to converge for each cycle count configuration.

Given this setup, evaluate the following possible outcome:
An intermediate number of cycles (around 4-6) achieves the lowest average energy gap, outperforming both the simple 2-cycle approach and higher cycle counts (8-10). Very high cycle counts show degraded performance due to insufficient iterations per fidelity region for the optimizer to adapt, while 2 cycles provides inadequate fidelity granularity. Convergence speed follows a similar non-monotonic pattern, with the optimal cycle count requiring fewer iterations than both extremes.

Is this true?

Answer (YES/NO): NO